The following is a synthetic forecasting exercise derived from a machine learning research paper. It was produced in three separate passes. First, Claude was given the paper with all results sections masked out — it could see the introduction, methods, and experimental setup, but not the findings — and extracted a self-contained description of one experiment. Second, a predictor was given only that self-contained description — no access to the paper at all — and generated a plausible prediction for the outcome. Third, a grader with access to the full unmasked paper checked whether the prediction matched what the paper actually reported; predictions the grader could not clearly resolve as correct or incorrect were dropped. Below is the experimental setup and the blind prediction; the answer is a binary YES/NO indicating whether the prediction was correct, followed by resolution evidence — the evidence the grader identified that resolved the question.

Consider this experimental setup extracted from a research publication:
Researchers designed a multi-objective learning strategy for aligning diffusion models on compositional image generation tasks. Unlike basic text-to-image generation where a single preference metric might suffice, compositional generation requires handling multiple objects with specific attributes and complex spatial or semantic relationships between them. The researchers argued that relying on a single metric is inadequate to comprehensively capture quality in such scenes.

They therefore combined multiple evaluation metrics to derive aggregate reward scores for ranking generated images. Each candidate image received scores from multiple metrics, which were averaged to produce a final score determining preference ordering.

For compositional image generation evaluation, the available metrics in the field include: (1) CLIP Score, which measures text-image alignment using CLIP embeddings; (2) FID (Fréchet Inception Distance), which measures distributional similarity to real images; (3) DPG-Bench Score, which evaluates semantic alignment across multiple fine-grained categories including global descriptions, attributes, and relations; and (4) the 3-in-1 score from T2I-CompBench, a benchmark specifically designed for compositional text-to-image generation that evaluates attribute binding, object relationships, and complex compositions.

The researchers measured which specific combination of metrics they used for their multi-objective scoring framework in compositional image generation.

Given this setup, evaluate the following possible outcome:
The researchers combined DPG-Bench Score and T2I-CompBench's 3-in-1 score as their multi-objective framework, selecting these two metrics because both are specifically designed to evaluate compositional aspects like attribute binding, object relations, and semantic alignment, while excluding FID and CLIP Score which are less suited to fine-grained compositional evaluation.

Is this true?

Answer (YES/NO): YES